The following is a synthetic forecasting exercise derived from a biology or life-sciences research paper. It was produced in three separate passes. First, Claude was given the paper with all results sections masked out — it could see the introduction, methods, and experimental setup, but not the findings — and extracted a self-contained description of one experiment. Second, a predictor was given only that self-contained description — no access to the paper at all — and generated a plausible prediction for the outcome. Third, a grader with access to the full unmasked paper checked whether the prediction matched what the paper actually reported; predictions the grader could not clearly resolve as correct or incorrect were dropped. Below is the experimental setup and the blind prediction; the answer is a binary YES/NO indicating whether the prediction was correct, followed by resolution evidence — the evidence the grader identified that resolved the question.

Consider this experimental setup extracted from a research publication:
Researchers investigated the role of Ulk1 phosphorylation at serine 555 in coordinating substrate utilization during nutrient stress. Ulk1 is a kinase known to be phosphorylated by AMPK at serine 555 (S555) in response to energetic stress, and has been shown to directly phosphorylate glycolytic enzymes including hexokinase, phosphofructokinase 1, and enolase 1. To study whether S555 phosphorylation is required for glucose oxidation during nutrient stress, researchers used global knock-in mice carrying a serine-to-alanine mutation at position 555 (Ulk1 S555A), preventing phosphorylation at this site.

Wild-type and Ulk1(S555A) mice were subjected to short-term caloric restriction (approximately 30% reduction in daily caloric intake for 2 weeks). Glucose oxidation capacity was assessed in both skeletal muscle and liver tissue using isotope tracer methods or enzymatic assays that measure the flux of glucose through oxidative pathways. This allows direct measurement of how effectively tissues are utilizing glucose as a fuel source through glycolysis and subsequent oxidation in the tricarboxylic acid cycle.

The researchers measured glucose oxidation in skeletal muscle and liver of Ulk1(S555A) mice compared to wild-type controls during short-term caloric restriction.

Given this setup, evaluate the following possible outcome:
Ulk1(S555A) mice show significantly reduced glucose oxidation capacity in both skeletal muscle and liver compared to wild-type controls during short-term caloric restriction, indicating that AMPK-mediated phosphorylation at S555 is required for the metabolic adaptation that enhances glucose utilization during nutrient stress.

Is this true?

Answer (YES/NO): YES